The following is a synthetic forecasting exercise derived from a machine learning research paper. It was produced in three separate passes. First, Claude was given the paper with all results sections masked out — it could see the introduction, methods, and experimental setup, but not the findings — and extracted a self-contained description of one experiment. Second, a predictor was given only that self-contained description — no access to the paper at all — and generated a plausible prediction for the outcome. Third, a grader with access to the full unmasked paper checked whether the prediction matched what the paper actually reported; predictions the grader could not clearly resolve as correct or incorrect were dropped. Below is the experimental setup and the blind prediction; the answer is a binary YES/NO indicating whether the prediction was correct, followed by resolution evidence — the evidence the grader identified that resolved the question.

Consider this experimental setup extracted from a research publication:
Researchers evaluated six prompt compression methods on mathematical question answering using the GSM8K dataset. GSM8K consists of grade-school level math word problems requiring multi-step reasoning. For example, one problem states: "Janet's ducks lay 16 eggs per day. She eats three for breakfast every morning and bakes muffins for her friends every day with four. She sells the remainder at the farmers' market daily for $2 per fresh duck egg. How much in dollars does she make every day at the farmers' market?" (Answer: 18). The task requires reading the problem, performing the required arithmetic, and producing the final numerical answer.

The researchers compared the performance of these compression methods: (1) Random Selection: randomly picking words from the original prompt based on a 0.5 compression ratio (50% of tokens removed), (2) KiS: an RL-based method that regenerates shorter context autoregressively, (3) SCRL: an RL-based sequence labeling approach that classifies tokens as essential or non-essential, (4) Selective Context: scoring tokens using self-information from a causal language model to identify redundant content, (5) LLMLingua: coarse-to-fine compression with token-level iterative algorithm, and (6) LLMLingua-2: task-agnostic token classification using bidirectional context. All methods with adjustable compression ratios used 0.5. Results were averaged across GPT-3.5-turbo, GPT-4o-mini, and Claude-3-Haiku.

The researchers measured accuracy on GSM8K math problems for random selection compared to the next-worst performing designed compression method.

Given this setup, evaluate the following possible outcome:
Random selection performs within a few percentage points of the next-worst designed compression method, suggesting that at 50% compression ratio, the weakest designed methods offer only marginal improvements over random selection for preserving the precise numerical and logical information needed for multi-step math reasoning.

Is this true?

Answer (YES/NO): NO